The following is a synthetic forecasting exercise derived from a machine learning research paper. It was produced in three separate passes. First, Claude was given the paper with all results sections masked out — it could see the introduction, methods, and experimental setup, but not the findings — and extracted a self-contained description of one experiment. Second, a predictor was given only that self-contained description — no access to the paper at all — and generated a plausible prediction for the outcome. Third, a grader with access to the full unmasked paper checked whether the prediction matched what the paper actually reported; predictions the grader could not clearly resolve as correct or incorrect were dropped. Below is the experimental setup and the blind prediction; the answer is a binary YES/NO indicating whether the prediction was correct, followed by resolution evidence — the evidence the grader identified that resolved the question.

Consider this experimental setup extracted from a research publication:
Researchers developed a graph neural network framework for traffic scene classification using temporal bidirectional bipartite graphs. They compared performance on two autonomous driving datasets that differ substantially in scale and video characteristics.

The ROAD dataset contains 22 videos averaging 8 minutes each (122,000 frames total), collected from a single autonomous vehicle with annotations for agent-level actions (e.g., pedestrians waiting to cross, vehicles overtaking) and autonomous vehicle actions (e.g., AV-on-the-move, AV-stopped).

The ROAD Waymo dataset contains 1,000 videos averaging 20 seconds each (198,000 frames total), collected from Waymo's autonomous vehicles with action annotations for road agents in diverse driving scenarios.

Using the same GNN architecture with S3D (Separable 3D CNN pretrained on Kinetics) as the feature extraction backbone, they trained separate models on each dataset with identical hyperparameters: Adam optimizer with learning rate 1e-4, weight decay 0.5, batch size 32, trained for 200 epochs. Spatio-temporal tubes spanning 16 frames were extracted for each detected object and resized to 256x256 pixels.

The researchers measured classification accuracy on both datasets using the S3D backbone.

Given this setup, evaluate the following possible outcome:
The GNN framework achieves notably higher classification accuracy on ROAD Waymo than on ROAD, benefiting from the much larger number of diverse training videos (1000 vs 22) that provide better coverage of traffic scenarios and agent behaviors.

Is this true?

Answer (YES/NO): NO